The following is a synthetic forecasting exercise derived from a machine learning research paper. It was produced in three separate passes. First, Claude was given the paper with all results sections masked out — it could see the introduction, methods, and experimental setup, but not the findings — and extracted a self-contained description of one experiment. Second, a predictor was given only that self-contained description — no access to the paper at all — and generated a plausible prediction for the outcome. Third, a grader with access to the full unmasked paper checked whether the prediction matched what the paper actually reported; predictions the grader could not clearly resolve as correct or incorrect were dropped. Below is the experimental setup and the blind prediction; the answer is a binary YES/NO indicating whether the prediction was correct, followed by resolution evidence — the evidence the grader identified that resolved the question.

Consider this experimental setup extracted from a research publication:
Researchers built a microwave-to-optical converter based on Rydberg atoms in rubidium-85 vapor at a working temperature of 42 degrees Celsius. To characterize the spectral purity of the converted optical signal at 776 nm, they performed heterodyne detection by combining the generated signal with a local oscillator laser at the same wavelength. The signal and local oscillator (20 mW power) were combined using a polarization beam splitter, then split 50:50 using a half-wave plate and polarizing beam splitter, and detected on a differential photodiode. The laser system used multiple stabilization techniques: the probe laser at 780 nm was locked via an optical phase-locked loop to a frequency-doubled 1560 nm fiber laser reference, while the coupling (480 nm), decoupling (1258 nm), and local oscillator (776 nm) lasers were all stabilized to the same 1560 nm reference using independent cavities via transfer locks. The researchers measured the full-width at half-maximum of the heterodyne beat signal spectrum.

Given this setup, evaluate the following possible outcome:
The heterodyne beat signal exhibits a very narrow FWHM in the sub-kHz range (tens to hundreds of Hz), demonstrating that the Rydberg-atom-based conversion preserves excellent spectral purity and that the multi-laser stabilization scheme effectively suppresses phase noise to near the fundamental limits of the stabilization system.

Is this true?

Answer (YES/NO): NO